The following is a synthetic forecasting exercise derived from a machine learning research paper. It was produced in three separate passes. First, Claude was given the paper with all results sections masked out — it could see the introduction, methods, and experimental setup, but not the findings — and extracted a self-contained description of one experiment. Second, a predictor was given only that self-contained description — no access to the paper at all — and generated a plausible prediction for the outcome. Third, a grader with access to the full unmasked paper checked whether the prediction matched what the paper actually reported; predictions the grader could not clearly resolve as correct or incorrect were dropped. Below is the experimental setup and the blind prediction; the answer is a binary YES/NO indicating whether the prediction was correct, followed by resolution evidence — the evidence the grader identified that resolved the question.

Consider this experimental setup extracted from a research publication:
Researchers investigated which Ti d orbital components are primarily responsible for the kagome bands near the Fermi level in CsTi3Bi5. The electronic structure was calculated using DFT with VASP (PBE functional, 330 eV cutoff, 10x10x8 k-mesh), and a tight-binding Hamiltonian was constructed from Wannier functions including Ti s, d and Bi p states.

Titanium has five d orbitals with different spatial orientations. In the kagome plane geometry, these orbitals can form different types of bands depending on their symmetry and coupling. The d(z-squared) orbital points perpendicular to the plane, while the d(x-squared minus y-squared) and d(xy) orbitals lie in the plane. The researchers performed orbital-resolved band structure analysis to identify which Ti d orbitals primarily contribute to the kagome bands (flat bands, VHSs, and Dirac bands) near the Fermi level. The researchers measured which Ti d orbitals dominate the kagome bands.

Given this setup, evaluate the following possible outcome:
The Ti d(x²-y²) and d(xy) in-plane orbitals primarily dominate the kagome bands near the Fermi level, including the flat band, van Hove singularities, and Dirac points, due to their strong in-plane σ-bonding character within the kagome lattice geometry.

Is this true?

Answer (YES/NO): YES